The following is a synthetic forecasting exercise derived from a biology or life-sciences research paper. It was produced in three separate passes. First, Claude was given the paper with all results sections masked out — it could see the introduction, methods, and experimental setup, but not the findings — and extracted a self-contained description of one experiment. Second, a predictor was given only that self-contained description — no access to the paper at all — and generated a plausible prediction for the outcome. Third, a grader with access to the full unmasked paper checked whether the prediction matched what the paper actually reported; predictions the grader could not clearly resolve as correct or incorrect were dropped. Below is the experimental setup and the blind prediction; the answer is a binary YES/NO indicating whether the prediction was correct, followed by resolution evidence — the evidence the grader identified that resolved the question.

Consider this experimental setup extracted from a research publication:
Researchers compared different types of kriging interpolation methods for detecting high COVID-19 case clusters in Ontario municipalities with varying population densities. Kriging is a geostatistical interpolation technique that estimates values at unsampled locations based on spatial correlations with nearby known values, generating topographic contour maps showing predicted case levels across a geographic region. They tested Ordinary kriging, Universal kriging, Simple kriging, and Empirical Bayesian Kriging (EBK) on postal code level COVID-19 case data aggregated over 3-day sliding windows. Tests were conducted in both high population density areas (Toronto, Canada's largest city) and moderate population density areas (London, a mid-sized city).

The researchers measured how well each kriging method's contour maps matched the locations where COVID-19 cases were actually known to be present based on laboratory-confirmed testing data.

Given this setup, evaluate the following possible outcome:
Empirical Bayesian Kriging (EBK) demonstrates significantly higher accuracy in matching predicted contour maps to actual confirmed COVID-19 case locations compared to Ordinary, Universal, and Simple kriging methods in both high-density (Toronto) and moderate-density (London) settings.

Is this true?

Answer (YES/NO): NO